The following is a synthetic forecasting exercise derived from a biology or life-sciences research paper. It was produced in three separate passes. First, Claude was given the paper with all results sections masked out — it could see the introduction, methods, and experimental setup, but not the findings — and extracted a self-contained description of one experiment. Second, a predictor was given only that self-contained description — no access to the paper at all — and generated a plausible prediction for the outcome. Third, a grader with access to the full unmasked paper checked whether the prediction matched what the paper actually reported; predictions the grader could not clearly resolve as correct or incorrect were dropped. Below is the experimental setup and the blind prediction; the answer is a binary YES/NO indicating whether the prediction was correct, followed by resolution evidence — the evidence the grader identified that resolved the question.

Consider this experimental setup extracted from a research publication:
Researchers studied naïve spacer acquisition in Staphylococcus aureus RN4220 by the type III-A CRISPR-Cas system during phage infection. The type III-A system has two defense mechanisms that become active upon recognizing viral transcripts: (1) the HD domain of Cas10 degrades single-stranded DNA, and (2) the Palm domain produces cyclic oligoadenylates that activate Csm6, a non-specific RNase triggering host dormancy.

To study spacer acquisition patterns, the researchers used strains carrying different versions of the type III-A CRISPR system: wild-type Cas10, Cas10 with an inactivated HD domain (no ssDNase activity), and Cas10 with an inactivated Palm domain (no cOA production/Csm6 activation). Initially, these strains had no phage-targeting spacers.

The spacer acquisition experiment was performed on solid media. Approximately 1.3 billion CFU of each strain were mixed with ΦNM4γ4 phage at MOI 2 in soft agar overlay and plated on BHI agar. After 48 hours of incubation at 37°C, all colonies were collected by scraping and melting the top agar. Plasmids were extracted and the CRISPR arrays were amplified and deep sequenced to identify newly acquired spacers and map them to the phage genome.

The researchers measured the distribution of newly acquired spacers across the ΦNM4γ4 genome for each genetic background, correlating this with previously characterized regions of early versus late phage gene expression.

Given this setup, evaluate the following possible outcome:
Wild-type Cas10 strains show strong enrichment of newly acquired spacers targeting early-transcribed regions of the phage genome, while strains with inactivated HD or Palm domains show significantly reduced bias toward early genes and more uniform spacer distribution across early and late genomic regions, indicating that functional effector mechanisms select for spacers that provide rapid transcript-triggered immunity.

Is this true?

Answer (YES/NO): NO